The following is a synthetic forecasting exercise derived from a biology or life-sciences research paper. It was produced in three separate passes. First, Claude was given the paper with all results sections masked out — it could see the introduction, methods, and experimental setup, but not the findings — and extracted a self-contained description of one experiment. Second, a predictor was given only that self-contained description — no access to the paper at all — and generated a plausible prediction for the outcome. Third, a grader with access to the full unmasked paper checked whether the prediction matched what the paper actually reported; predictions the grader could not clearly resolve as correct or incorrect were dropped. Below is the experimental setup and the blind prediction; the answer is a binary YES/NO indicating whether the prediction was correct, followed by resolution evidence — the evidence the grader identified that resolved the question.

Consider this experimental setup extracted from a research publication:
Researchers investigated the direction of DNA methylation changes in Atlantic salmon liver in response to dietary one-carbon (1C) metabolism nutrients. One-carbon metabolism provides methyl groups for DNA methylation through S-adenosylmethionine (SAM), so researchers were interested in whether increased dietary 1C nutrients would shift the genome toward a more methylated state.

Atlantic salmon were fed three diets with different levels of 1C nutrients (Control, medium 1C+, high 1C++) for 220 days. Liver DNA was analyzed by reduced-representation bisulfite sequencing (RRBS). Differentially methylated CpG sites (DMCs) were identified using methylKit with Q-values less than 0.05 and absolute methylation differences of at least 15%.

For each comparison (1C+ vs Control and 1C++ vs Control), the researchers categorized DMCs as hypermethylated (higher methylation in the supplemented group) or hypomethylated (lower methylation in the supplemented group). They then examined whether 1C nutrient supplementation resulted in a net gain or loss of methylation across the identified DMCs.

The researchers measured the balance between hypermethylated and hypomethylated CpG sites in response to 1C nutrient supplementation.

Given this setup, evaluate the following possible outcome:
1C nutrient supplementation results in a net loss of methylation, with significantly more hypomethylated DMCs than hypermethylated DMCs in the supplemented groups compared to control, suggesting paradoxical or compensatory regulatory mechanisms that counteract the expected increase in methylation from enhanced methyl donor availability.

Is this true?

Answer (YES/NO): NO